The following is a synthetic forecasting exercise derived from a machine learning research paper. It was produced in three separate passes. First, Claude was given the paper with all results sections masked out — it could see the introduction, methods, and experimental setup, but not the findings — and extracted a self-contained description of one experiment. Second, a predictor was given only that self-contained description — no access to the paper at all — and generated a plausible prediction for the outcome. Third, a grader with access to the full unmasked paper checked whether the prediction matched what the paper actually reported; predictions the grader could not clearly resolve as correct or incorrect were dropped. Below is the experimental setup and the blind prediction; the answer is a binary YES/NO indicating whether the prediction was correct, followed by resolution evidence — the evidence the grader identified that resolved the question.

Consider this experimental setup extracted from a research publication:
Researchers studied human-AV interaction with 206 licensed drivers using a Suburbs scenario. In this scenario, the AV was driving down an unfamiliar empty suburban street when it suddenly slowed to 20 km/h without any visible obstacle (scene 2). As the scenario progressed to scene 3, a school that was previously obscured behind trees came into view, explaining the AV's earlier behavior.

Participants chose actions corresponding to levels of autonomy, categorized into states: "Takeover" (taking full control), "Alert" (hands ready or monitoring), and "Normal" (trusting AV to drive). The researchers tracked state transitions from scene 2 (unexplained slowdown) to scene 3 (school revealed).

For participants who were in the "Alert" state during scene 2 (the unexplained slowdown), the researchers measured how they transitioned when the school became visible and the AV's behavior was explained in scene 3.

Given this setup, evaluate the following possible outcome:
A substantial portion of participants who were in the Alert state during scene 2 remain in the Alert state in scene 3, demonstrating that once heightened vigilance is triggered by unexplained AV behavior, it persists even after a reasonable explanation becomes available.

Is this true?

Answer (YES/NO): YES